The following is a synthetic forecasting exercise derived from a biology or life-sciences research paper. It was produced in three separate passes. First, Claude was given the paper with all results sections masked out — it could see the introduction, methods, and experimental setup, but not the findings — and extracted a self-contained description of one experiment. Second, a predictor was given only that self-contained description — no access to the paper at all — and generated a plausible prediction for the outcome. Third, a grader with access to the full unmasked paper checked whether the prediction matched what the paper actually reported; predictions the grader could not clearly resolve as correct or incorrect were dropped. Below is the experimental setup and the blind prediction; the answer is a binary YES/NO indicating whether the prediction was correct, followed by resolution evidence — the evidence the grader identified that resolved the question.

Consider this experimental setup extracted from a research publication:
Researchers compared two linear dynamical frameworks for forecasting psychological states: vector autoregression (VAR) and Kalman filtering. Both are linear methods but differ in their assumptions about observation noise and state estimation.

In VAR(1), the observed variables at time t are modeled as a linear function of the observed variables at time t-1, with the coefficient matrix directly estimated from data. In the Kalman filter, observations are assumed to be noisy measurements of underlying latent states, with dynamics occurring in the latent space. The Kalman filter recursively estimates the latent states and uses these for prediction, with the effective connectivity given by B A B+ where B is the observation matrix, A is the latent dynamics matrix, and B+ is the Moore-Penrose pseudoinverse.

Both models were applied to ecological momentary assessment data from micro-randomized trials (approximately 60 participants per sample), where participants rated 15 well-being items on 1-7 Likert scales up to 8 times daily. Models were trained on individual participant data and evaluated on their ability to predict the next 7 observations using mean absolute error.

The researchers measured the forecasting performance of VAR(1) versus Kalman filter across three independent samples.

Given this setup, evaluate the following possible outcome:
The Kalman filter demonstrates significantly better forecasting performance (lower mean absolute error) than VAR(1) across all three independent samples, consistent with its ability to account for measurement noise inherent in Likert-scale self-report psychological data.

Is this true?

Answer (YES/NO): NO